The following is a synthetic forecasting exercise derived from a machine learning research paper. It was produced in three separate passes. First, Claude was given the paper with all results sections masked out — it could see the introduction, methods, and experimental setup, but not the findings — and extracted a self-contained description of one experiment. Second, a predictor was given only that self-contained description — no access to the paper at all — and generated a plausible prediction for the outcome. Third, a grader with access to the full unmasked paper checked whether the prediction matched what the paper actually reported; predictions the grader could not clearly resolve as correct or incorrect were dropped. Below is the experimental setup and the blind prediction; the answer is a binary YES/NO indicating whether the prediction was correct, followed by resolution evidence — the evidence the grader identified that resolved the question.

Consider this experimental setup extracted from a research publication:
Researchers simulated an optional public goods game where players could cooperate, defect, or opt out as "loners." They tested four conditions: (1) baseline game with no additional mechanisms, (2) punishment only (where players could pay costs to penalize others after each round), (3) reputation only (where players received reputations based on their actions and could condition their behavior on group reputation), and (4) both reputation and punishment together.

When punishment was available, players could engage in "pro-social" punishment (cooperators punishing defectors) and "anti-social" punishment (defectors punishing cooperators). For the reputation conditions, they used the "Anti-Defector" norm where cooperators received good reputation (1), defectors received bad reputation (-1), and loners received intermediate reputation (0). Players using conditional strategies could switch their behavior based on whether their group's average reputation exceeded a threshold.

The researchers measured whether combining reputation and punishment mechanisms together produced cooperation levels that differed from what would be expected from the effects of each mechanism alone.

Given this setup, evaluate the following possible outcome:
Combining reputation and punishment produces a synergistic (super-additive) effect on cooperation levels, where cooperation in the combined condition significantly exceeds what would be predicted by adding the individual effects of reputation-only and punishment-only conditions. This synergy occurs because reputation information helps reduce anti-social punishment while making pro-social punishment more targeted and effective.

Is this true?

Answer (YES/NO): YES